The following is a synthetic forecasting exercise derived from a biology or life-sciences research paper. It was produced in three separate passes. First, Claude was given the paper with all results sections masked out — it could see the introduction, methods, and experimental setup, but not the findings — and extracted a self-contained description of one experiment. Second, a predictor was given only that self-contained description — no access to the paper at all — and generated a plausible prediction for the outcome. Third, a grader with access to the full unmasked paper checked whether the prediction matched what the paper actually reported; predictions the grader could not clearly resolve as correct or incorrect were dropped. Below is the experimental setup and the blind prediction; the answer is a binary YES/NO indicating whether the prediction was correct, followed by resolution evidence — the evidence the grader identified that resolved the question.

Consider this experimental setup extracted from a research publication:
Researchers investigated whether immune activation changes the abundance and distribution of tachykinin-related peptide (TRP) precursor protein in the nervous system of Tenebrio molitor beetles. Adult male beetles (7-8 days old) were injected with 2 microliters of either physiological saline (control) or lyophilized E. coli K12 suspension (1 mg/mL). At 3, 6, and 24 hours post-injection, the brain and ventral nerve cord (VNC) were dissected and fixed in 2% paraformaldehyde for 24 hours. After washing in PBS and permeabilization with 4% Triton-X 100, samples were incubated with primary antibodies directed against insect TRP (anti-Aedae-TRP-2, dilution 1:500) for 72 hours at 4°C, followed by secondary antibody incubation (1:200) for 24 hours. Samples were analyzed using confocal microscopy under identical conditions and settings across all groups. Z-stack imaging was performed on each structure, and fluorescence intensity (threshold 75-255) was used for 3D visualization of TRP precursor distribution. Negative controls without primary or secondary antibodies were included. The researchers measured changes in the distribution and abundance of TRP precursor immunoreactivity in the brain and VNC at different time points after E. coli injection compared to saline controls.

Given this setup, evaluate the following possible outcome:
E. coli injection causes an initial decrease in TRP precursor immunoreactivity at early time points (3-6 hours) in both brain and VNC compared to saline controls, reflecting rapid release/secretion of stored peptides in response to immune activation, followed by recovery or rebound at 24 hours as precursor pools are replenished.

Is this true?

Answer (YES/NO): NO